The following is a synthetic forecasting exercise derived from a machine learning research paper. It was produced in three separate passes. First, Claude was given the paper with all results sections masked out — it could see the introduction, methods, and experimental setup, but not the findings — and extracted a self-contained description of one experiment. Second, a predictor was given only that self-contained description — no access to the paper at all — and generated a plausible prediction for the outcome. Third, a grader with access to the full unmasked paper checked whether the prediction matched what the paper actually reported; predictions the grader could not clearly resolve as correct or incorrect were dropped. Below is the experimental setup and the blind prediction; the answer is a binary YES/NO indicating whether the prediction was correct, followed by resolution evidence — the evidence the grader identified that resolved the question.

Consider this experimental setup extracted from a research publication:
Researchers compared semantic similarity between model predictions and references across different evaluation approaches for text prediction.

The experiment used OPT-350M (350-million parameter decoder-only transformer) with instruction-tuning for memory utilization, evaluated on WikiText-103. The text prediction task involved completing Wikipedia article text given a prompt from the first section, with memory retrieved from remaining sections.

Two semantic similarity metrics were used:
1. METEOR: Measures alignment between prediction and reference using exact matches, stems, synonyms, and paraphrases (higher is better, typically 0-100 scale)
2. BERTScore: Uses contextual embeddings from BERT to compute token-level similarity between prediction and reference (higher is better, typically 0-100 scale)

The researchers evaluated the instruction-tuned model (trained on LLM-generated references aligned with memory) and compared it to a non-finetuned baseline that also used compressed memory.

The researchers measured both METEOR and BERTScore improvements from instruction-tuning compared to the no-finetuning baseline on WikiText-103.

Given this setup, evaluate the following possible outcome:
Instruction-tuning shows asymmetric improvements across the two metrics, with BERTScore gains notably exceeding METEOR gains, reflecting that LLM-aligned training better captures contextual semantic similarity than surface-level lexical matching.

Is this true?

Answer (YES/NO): NO